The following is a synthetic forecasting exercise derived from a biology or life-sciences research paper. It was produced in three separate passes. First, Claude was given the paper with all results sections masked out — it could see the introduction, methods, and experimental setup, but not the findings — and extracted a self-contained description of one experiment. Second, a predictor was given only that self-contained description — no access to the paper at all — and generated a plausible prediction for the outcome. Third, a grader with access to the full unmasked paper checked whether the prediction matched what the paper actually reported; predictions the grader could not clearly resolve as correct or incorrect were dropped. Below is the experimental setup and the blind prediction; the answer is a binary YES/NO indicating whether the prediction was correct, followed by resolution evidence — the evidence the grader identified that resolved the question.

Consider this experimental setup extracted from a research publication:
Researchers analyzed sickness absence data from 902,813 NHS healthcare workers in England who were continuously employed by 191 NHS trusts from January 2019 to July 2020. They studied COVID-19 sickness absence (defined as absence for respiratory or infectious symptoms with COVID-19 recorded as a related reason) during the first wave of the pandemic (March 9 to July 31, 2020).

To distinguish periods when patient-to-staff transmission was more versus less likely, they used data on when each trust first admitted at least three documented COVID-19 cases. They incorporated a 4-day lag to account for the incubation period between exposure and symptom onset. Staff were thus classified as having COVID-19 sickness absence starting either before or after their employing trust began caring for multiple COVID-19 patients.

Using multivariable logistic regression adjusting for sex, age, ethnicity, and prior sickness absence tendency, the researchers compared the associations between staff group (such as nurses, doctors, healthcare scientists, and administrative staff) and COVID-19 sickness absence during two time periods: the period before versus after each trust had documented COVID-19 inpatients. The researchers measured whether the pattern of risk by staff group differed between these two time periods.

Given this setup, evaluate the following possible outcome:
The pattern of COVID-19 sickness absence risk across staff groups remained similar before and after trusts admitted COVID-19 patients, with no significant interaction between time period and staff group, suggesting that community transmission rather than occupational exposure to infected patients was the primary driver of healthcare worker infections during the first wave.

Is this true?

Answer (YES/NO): NO